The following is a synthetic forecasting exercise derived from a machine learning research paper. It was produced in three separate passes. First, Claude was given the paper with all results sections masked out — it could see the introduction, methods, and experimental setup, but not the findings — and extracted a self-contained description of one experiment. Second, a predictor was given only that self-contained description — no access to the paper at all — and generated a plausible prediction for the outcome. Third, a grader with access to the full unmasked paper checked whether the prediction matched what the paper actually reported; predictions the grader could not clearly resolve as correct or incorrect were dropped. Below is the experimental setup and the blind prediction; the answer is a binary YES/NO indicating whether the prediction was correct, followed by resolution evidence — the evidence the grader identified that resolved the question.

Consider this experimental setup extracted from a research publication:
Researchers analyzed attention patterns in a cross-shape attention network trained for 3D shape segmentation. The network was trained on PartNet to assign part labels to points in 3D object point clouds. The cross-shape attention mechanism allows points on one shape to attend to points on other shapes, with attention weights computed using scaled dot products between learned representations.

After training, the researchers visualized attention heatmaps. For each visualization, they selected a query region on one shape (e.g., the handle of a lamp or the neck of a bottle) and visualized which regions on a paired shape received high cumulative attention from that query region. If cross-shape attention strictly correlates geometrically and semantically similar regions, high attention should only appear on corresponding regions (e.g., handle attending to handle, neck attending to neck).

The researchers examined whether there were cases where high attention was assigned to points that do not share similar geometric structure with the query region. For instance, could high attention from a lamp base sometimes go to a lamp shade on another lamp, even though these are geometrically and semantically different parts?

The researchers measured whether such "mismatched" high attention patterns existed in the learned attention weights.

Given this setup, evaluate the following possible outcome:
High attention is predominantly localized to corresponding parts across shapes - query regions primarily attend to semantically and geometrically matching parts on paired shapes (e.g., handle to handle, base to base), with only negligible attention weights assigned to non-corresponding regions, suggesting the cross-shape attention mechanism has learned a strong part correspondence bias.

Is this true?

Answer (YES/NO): NO